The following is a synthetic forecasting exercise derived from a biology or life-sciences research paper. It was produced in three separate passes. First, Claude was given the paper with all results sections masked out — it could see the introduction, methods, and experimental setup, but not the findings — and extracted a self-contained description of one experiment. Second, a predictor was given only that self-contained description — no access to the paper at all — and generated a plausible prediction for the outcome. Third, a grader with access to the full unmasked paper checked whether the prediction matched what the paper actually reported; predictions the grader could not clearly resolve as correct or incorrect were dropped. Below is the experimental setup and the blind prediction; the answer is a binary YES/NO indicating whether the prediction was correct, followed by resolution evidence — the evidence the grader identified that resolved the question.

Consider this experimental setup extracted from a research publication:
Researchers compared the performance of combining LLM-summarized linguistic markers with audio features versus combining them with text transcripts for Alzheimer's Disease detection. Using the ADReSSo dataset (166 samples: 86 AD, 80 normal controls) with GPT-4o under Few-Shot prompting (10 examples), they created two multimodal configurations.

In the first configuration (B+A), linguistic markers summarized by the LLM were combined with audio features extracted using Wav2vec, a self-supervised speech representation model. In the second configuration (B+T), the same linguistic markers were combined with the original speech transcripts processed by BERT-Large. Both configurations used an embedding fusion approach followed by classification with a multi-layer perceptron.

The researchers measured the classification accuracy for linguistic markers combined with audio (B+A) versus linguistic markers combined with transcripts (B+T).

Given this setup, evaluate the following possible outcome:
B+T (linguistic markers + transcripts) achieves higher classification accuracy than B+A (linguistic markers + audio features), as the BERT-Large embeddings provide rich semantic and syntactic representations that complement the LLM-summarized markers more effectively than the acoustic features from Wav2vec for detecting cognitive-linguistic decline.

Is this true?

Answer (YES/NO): NO